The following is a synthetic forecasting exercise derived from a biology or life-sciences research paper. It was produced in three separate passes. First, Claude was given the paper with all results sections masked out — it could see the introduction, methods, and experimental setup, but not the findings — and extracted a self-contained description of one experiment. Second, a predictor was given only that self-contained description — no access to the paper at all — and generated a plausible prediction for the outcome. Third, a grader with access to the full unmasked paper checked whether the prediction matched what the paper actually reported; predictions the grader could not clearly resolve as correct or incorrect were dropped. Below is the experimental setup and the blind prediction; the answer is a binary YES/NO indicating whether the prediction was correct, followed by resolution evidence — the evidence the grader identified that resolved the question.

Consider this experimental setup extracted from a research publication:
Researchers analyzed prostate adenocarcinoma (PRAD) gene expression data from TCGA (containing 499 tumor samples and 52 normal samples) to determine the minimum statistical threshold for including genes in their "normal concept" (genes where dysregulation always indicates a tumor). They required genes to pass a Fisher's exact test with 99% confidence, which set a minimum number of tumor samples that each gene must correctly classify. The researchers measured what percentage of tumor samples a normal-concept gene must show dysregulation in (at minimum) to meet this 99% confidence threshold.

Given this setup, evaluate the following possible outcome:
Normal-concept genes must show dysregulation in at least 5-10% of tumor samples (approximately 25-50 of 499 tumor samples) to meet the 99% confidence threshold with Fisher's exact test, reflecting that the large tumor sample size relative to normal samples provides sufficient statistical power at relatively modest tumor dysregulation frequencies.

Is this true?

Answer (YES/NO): YES